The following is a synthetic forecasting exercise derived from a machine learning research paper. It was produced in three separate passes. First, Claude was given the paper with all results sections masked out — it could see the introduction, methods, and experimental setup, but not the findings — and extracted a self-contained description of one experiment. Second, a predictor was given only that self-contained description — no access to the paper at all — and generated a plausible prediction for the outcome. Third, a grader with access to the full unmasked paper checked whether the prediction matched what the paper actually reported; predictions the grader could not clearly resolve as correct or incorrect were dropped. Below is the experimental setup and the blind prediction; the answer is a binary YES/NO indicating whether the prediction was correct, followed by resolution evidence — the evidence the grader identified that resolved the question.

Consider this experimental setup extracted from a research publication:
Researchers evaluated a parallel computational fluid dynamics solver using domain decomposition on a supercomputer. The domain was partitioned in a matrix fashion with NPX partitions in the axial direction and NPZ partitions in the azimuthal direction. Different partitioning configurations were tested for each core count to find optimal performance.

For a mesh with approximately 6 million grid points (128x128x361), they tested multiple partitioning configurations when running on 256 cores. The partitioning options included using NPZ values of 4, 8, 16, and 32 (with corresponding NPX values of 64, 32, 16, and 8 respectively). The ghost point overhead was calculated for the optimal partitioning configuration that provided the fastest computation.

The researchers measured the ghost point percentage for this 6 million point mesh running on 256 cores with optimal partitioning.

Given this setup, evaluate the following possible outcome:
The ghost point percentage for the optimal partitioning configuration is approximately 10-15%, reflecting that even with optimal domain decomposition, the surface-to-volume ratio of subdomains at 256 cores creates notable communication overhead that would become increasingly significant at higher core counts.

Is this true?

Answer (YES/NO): NO